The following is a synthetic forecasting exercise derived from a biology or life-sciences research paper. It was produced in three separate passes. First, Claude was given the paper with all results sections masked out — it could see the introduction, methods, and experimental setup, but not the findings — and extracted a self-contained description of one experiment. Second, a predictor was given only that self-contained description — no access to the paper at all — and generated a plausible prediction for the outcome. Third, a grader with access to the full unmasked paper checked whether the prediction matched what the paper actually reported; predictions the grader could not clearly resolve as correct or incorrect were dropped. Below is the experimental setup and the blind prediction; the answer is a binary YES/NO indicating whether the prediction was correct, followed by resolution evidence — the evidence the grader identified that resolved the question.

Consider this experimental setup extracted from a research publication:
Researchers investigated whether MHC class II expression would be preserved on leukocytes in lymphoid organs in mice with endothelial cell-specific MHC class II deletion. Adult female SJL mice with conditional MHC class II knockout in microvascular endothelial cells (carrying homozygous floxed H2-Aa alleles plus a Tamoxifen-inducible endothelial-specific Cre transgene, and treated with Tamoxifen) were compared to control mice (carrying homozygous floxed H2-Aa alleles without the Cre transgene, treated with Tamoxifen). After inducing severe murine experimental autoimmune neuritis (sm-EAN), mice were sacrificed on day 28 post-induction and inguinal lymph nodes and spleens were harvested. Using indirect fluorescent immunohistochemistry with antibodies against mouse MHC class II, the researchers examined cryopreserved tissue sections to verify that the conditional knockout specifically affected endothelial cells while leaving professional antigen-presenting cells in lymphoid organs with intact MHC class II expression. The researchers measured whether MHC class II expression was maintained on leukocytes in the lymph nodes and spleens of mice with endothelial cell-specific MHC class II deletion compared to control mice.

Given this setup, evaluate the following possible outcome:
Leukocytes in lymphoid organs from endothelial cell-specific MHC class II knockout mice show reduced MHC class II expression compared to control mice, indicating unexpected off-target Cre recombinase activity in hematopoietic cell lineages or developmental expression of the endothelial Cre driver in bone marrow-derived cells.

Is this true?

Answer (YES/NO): NO